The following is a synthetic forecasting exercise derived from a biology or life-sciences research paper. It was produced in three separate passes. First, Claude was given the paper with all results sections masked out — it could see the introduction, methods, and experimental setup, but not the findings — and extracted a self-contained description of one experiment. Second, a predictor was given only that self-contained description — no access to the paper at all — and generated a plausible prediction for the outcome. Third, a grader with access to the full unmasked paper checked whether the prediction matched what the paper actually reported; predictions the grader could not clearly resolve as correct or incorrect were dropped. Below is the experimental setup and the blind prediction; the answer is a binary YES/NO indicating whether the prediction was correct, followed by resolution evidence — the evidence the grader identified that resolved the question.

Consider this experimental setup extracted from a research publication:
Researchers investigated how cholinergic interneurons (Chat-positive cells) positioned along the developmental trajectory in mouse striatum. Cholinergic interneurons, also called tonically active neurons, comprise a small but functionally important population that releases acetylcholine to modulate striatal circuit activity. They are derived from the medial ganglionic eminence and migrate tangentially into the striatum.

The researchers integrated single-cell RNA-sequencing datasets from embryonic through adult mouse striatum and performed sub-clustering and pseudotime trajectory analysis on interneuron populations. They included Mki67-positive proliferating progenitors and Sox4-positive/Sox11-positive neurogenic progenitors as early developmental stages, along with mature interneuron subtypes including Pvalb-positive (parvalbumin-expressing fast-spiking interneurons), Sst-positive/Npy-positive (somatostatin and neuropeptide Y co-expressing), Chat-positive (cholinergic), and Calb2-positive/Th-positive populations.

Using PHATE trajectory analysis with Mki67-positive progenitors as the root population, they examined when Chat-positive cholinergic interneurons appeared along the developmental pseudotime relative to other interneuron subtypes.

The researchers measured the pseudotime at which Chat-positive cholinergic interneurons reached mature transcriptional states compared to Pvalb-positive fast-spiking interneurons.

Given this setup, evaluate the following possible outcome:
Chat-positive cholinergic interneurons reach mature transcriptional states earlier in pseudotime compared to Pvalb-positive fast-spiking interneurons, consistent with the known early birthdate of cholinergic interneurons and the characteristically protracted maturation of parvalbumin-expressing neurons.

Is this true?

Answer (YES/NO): YES